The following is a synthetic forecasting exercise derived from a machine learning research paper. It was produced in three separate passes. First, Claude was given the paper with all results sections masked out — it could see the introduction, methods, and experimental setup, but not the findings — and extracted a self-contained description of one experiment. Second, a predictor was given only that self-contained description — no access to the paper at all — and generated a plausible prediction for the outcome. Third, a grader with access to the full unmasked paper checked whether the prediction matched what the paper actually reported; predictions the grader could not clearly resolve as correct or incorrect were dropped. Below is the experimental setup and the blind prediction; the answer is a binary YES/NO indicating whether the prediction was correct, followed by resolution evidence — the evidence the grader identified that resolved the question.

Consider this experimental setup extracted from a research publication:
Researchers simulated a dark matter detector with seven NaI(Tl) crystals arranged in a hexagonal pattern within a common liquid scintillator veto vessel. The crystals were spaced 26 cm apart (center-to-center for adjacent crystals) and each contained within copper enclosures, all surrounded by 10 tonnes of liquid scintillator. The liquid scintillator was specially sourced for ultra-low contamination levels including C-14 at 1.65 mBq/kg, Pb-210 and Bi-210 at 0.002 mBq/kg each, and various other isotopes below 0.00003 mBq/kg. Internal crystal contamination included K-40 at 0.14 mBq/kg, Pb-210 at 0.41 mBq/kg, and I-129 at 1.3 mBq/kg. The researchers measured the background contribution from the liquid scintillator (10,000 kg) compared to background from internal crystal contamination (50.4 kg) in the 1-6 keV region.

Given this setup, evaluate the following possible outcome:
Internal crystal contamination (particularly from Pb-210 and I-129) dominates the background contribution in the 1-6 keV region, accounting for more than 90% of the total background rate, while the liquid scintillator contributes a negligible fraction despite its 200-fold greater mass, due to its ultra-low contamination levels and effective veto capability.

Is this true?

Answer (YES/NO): NO